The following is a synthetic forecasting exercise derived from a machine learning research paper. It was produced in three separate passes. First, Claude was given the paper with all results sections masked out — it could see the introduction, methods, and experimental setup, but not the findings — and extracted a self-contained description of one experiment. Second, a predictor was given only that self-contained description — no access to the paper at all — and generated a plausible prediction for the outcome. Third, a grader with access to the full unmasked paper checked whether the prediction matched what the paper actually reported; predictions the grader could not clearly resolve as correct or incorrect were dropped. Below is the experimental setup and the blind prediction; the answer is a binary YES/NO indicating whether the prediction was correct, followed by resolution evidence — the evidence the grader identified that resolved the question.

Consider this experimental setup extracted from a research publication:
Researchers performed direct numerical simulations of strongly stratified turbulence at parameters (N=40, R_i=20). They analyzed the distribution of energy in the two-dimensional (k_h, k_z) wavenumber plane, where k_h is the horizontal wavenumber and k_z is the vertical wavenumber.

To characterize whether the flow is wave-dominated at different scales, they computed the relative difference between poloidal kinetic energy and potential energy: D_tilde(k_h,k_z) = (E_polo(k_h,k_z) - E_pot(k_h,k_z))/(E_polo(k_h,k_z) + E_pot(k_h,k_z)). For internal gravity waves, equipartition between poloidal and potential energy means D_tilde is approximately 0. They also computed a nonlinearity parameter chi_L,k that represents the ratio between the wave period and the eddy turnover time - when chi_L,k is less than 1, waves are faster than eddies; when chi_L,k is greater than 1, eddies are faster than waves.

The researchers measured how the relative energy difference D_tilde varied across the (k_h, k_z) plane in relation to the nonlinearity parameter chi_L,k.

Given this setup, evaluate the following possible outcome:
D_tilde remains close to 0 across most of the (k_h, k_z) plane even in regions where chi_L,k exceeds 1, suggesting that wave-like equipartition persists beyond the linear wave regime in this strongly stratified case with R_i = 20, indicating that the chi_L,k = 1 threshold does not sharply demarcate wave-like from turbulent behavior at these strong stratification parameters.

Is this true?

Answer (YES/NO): NO